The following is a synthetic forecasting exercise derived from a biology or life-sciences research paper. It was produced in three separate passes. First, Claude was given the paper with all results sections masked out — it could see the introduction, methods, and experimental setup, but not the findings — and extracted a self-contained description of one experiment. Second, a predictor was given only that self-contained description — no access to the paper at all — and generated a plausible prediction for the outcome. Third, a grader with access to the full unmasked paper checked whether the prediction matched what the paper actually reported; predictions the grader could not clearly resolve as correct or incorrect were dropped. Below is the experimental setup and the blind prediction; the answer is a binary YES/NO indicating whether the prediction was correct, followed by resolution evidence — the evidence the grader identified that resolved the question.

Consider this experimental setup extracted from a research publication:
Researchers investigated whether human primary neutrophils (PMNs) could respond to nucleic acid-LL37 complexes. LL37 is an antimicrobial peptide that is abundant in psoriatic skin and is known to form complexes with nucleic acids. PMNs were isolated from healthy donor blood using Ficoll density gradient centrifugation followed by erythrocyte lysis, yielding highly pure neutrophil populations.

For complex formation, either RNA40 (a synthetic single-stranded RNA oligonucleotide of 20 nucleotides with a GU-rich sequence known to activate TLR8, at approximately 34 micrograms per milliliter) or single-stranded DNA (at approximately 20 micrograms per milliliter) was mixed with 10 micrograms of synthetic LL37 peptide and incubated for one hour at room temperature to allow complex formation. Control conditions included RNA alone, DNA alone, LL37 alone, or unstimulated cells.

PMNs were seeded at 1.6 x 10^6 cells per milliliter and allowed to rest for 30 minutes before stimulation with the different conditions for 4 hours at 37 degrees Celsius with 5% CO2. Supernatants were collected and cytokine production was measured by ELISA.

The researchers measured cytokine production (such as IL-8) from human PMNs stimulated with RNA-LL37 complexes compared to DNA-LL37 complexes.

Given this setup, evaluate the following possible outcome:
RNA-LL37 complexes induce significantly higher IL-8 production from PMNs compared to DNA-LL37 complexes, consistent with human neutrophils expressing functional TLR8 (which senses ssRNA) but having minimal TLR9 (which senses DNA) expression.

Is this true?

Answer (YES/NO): YES